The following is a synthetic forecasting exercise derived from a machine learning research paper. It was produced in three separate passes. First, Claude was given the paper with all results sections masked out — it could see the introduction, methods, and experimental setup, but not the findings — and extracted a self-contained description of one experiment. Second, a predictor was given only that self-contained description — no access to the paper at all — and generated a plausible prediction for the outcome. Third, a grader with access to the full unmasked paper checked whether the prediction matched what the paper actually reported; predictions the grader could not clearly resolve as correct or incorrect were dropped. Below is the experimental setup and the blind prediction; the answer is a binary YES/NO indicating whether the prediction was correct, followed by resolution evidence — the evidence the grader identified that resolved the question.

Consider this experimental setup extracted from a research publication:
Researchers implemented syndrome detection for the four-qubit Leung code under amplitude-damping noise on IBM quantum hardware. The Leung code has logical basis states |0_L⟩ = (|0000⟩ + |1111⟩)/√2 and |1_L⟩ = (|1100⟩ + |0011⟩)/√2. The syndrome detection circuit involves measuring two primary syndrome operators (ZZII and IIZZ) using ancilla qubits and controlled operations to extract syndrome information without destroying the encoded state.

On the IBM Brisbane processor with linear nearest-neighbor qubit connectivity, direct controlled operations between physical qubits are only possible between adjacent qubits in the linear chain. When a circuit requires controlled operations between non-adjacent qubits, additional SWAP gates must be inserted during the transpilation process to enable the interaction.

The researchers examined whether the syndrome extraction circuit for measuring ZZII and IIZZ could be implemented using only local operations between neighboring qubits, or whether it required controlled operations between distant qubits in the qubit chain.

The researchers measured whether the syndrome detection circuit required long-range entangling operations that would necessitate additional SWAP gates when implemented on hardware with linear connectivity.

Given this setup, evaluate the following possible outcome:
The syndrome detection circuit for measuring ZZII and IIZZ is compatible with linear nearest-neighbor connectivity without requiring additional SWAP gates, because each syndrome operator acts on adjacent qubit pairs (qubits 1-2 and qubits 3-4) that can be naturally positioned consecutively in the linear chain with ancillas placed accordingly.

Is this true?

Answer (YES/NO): NO